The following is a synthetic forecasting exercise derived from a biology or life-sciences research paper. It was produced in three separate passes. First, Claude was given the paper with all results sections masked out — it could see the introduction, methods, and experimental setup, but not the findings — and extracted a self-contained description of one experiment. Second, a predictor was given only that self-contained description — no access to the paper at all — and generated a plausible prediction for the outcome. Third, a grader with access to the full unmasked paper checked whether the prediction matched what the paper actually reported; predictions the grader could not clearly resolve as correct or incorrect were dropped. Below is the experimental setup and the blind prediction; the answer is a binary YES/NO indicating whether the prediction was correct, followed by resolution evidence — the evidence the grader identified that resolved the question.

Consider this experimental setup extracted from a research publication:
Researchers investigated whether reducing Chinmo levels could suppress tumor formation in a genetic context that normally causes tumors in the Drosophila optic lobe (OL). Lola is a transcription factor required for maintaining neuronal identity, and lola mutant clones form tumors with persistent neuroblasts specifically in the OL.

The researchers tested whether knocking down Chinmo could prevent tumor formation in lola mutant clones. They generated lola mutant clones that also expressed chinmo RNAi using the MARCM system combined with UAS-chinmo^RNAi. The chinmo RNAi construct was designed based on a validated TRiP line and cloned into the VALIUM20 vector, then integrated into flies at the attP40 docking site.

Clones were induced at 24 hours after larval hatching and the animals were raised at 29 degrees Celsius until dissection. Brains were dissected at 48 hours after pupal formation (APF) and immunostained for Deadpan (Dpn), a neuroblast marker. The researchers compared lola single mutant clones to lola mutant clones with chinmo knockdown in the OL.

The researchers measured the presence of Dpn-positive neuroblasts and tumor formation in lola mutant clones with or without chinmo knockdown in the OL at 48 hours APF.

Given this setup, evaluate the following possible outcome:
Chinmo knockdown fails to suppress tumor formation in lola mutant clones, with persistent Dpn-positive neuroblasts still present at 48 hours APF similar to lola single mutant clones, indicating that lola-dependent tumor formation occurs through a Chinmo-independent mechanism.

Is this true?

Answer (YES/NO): NO